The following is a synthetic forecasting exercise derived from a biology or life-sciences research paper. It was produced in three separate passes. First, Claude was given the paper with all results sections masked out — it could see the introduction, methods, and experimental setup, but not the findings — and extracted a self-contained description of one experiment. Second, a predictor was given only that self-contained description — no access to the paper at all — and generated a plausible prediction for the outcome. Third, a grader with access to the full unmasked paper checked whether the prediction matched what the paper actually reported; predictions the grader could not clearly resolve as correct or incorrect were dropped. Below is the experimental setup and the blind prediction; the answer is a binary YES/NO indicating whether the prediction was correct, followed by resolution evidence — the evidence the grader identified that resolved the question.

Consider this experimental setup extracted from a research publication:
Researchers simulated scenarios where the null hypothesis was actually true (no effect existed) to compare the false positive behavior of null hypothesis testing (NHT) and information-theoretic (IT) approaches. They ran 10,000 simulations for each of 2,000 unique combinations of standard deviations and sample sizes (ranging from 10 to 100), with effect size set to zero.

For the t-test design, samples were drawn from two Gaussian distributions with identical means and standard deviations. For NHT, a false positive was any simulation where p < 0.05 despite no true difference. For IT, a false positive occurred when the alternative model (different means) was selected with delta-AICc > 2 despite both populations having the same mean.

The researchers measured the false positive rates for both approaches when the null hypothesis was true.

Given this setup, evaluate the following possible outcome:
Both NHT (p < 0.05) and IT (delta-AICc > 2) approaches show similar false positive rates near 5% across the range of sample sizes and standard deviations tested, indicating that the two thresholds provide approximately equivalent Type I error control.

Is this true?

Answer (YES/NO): NO